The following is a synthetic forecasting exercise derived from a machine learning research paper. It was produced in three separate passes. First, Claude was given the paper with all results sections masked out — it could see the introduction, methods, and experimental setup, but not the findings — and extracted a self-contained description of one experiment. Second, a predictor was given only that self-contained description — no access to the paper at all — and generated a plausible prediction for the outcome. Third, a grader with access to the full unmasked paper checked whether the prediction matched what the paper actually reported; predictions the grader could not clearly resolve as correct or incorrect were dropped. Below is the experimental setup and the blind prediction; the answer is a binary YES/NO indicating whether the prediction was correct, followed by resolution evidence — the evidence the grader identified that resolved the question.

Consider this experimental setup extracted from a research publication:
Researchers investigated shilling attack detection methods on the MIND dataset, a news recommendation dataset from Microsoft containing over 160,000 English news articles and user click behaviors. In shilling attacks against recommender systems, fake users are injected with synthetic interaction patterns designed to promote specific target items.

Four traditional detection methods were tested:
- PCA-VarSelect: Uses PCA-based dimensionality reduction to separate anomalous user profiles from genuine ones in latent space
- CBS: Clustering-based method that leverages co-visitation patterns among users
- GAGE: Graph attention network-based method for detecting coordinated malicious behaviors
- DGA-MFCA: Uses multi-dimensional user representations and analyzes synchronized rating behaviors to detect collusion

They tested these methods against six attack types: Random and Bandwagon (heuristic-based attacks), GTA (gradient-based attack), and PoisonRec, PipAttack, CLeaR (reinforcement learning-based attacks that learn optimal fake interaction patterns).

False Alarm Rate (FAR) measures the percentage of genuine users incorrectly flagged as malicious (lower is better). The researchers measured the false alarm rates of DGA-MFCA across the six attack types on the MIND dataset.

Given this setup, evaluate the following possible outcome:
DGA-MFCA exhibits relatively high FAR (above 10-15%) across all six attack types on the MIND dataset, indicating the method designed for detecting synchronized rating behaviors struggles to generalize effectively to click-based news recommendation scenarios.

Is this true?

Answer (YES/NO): NO